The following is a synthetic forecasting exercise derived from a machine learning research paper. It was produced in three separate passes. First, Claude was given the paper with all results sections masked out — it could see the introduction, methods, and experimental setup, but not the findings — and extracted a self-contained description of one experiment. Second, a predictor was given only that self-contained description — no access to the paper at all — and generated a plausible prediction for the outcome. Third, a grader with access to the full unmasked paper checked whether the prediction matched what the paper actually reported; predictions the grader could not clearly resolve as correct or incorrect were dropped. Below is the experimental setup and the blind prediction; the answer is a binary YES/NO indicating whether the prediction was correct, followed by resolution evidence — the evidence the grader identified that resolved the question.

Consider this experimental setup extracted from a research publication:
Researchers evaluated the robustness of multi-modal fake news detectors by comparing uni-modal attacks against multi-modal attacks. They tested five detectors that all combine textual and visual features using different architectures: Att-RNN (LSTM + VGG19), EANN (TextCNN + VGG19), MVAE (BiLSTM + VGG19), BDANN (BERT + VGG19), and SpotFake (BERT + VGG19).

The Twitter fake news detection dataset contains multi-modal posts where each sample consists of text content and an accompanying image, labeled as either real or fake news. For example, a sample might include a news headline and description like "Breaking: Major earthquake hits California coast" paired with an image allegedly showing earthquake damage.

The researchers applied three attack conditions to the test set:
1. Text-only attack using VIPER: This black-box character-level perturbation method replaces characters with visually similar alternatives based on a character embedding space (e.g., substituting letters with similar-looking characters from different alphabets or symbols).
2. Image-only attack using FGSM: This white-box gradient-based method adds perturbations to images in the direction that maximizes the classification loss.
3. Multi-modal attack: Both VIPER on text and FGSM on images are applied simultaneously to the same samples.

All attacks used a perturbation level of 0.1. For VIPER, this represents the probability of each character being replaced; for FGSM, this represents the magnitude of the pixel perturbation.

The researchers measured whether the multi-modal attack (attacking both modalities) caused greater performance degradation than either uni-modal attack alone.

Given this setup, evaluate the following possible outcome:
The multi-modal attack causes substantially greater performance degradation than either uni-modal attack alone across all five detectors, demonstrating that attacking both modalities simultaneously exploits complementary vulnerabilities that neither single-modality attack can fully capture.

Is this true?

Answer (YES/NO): YES